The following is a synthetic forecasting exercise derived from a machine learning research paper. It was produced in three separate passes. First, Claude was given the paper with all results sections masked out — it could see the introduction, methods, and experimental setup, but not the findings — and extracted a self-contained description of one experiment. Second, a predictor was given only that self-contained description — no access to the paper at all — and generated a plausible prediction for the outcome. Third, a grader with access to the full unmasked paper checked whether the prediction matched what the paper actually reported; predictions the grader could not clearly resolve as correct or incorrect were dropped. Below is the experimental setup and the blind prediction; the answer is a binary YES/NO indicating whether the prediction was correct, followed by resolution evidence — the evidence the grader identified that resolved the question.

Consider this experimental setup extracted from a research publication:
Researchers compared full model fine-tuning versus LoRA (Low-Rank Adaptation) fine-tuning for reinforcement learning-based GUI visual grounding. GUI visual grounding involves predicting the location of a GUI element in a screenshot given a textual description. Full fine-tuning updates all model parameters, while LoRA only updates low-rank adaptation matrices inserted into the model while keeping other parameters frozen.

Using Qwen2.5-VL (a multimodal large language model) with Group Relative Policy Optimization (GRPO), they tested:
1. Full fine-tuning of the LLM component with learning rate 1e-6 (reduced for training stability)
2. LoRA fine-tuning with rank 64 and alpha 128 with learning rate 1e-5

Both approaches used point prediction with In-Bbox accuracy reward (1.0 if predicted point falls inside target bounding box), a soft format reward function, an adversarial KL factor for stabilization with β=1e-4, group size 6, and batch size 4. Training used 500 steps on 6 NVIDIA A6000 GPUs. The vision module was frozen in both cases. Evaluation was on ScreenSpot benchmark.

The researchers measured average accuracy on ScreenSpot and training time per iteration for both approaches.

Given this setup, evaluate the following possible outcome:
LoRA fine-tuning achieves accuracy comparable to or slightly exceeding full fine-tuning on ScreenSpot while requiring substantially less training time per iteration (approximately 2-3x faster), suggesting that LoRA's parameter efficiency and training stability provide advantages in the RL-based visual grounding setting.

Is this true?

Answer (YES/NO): NO